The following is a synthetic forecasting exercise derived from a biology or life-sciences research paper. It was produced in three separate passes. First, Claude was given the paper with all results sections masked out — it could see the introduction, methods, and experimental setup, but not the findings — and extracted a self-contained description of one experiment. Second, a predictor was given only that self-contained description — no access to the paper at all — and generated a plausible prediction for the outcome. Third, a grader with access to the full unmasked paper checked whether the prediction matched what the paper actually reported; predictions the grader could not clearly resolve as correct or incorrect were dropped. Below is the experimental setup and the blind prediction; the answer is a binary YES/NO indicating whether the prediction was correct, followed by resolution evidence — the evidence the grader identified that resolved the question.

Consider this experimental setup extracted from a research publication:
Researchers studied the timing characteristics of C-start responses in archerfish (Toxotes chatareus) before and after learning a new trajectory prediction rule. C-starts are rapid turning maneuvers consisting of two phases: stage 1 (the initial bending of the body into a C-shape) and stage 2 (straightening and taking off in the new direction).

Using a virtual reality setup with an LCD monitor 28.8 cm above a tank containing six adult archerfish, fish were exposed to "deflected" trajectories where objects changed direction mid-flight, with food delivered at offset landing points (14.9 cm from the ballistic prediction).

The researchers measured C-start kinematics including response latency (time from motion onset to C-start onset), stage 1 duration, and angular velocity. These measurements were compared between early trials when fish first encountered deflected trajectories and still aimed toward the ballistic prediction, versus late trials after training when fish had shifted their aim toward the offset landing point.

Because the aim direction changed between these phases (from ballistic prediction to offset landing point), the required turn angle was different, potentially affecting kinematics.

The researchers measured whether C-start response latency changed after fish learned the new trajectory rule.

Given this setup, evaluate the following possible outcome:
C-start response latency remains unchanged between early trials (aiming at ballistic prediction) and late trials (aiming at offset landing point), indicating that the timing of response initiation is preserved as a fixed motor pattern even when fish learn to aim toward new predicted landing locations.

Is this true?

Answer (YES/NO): YES